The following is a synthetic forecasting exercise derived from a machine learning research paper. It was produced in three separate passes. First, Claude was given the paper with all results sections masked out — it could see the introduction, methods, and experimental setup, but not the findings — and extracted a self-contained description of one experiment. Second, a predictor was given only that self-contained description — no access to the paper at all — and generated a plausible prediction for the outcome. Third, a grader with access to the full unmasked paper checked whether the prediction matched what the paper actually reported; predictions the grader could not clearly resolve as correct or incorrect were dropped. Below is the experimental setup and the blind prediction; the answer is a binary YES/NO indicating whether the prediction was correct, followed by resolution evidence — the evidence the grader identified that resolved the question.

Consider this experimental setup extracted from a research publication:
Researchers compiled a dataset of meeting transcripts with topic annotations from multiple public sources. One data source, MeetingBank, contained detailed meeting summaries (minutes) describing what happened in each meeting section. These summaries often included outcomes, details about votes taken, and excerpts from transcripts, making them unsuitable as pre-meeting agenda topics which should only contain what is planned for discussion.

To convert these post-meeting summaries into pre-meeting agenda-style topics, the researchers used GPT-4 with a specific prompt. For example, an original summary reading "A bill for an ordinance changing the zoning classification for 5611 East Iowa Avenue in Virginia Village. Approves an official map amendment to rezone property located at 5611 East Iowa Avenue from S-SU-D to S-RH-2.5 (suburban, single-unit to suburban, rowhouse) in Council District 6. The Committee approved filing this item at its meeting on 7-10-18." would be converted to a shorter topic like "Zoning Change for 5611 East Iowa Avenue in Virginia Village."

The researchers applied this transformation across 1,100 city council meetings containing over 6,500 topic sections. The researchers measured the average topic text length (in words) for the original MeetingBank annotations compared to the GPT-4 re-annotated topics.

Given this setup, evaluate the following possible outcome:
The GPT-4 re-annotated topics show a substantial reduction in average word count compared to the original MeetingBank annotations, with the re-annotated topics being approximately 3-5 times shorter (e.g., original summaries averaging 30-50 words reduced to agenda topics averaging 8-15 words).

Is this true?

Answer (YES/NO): NO